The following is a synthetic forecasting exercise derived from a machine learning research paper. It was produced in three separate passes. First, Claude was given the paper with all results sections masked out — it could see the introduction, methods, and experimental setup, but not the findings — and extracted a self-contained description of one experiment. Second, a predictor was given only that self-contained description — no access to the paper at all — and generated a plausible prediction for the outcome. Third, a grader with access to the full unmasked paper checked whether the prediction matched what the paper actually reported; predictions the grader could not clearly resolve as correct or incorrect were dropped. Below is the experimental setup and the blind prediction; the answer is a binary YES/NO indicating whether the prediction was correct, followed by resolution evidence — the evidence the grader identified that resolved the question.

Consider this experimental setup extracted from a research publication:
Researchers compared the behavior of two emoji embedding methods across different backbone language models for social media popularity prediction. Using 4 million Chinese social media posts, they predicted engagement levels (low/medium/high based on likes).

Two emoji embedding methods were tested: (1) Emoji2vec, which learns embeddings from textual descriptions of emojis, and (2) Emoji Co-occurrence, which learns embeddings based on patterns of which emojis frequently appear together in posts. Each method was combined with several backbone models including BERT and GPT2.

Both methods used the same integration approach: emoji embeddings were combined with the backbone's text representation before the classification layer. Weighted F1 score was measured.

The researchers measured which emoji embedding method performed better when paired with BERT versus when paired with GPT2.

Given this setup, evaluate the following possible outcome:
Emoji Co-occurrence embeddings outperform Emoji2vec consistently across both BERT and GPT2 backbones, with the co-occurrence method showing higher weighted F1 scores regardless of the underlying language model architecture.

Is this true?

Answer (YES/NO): NO